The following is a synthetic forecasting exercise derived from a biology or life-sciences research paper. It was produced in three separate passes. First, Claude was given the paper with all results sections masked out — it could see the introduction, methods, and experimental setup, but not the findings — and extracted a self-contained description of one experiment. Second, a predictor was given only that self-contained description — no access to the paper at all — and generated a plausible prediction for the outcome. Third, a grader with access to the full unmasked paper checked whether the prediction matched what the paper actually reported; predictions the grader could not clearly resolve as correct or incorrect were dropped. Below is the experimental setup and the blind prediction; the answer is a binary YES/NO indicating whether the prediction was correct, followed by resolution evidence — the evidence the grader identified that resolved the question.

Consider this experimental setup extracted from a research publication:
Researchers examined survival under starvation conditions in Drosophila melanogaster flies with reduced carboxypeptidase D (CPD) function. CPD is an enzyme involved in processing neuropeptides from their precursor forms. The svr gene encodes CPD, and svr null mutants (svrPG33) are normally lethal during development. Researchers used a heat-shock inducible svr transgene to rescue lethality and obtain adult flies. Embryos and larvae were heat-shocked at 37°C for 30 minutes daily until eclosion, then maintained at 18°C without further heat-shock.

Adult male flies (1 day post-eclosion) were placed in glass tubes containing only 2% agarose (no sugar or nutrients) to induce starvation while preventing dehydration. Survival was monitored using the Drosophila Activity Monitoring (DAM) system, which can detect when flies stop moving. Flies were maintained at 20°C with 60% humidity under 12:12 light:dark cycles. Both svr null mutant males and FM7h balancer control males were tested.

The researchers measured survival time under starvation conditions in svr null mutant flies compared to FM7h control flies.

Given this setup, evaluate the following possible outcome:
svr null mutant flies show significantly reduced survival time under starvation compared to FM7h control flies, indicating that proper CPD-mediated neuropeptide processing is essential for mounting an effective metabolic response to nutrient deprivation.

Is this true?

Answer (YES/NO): NO